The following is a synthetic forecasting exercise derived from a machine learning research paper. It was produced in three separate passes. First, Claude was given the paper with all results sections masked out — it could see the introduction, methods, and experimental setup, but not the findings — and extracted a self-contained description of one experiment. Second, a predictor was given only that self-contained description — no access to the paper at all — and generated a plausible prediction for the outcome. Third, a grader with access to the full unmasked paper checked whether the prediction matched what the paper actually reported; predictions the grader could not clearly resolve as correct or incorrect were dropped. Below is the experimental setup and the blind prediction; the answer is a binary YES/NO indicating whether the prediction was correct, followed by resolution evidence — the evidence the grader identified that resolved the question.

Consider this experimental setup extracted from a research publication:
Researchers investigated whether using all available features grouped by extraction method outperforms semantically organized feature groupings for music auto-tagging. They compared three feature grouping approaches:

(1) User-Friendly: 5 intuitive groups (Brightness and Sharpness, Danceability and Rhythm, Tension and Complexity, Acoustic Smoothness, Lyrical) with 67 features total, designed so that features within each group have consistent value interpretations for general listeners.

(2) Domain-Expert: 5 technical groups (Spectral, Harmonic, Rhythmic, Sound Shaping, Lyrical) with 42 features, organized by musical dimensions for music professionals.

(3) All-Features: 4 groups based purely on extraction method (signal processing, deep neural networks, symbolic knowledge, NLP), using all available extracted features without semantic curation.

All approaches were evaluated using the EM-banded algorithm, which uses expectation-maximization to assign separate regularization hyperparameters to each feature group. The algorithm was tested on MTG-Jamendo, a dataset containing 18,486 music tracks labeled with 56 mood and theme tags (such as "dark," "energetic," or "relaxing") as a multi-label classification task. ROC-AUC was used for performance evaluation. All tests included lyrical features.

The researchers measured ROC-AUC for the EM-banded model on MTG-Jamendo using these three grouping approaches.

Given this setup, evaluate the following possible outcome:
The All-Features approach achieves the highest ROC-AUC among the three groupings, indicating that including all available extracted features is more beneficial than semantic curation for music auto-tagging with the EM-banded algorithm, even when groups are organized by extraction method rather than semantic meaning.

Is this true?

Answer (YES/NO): YES